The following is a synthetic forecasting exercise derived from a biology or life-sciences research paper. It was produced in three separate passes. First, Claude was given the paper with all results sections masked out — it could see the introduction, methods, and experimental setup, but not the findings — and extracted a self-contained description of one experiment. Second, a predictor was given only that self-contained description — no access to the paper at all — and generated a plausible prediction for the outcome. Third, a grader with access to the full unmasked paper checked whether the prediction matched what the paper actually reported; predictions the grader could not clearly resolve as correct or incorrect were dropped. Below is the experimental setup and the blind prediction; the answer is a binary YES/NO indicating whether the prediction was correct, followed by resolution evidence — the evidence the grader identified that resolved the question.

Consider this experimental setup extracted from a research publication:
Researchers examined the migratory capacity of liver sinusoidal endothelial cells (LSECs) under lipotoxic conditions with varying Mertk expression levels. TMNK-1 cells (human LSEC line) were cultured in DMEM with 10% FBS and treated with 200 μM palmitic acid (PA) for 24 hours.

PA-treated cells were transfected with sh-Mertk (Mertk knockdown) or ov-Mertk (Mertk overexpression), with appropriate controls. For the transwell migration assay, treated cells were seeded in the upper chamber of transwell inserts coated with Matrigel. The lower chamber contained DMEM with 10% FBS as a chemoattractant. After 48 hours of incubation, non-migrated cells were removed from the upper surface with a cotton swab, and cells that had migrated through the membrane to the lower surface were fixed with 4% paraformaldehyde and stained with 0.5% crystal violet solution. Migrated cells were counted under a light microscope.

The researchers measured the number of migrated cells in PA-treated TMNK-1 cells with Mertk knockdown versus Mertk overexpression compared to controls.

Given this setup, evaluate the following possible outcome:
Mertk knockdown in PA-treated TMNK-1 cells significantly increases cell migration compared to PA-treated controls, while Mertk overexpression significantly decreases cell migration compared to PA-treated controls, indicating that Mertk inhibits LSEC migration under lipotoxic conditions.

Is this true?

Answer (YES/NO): NO